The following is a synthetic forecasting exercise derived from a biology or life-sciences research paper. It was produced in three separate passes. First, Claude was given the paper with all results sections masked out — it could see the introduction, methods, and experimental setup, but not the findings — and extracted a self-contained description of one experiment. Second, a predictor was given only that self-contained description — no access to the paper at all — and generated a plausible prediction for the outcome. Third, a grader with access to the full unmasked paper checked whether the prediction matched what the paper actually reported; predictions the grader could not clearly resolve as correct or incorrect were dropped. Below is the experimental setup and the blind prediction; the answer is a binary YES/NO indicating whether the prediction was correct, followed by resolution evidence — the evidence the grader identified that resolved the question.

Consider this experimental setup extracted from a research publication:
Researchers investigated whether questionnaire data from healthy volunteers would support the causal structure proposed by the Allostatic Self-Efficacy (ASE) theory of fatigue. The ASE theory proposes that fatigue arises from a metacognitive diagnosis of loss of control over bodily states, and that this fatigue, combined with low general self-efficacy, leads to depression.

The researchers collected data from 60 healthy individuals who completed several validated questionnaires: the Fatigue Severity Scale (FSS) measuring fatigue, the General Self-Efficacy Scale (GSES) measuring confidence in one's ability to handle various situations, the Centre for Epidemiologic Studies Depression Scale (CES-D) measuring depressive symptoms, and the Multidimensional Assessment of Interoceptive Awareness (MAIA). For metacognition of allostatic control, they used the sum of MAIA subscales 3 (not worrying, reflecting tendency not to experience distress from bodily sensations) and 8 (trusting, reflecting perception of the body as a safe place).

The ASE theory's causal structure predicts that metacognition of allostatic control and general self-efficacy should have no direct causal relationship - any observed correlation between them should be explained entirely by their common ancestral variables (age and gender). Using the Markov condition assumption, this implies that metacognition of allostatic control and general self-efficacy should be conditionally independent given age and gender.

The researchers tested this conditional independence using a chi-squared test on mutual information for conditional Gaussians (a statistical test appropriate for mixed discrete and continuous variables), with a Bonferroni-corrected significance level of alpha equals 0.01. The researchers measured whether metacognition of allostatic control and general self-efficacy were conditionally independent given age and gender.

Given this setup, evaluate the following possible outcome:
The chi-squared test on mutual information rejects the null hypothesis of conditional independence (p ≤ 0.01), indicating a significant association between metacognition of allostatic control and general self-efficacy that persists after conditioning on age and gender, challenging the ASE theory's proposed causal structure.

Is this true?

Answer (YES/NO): YES